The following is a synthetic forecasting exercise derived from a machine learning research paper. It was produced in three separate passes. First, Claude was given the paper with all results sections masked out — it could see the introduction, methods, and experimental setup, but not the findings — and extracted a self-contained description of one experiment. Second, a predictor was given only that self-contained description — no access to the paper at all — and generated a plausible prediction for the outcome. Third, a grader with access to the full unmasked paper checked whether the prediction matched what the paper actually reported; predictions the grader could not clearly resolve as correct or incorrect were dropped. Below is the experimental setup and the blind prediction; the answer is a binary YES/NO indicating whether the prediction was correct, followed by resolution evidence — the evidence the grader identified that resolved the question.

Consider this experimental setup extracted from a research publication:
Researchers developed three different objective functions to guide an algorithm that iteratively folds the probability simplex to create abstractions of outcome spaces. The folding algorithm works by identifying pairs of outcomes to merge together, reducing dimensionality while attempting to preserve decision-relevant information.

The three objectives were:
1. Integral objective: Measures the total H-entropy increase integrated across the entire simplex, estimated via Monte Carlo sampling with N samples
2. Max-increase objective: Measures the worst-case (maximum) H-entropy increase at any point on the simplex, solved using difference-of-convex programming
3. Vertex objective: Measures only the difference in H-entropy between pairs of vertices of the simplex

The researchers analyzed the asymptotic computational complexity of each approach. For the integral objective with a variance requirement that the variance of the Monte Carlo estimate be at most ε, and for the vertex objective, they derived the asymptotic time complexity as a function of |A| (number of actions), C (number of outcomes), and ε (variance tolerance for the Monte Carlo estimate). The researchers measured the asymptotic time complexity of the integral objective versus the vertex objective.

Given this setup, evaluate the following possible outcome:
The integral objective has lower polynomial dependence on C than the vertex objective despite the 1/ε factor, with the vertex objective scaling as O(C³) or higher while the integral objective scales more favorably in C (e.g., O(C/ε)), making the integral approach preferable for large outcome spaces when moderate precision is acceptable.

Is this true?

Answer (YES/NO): NO